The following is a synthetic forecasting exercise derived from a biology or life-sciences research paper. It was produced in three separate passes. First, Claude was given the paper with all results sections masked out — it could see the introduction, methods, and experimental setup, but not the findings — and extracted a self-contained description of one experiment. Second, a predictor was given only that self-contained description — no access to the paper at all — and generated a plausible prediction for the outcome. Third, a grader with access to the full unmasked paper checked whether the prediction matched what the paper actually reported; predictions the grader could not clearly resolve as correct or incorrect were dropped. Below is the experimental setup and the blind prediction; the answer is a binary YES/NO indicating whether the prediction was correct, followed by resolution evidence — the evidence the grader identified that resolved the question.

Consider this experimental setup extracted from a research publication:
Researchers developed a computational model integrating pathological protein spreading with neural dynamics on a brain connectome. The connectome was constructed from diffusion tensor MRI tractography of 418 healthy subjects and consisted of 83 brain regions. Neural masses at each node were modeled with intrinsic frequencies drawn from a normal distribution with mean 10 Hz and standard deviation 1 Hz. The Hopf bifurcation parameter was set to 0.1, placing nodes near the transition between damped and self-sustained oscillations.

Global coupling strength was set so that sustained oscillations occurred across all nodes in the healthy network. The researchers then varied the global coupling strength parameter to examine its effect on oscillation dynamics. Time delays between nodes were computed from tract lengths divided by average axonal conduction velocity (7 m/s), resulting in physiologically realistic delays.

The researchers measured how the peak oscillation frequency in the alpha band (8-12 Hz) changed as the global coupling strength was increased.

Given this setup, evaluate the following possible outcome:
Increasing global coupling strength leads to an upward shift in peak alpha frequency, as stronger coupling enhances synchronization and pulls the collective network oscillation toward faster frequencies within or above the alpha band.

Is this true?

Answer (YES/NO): NO